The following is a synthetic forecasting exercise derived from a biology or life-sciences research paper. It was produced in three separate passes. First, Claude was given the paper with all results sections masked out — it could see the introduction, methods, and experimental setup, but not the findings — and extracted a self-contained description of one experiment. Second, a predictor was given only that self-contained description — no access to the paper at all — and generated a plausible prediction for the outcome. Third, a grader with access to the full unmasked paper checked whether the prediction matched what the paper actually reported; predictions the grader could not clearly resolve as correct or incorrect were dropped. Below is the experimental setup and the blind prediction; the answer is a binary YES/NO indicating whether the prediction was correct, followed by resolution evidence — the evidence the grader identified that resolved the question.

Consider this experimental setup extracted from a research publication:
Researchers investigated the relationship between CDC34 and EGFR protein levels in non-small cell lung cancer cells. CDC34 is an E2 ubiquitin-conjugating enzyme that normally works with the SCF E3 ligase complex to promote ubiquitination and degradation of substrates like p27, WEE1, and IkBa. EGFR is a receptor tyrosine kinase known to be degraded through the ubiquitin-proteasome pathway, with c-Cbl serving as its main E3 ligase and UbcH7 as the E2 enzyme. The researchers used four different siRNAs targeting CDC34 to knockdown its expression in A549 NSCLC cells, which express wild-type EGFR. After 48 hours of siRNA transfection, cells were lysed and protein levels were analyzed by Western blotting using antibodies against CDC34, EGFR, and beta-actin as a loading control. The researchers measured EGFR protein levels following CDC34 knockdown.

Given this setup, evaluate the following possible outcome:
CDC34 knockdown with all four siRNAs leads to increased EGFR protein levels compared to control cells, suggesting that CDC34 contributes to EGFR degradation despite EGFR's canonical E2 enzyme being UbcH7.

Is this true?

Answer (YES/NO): NO